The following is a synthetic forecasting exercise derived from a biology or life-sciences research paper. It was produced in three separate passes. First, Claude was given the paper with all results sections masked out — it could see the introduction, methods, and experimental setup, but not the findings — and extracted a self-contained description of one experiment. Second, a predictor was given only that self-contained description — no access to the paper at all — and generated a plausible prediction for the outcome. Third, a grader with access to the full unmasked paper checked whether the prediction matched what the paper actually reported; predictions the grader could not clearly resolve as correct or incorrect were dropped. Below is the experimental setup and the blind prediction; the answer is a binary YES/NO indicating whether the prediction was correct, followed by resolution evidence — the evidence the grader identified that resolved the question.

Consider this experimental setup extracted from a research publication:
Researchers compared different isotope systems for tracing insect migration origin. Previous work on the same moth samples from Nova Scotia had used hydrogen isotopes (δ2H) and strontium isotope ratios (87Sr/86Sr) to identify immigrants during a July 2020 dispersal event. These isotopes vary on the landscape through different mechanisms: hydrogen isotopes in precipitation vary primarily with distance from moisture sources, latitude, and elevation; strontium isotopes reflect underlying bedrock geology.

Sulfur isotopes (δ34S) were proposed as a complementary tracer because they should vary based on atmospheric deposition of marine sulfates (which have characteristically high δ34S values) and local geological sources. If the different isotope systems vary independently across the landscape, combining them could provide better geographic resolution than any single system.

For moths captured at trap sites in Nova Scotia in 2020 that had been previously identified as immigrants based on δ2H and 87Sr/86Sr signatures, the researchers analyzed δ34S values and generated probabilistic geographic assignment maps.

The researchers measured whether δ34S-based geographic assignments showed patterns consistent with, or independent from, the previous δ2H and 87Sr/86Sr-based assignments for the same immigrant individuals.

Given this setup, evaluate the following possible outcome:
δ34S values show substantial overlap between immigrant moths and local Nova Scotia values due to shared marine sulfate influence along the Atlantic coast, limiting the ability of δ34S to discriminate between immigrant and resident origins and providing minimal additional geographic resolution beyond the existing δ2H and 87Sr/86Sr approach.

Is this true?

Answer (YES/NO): NO